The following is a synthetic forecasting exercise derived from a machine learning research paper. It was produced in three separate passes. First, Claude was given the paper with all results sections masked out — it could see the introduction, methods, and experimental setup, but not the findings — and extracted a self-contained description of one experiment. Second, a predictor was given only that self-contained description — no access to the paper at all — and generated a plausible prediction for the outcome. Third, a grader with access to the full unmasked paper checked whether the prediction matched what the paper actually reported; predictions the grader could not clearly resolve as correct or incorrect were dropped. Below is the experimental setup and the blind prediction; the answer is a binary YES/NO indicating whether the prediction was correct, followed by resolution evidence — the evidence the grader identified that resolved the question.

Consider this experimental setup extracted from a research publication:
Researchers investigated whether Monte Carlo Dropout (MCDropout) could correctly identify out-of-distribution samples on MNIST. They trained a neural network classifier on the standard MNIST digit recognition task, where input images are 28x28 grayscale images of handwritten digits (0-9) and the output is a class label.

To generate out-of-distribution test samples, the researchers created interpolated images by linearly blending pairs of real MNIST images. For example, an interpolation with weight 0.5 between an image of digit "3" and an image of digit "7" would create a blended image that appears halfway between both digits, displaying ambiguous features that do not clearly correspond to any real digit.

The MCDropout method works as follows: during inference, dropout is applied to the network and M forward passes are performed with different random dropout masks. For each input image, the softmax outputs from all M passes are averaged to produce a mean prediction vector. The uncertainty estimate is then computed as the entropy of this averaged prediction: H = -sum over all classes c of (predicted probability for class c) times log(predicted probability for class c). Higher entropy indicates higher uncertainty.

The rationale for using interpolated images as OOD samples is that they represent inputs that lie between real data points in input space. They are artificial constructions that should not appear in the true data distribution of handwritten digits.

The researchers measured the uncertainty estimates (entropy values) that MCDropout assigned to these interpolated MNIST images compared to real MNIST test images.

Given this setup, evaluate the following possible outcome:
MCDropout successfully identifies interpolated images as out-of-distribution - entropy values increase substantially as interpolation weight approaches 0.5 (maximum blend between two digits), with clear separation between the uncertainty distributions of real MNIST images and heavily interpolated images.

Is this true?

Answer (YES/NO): YES